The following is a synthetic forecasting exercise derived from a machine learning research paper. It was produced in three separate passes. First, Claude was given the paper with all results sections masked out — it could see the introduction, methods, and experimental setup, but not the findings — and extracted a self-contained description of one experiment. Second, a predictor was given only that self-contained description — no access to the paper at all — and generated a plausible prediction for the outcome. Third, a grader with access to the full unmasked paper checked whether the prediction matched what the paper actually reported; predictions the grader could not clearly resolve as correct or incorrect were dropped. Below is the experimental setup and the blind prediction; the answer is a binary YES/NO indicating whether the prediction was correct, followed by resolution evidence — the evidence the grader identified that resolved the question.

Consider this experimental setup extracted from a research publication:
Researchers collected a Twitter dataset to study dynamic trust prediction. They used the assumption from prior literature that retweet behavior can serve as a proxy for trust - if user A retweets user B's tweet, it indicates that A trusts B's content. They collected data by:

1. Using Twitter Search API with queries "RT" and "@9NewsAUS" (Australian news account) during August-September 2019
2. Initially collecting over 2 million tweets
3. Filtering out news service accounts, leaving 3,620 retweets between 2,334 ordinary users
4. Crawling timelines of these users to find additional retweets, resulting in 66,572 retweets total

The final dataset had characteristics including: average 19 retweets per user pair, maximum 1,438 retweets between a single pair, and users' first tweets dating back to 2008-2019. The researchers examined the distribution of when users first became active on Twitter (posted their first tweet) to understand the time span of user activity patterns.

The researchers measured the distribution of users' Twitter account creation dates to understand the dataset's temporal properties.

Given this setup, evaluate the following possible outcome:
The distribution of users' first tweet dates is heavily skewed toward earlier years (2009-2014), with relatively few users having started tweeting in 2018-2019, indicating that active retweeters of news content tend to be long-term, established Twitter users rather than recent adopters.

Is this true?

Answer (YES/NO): NO